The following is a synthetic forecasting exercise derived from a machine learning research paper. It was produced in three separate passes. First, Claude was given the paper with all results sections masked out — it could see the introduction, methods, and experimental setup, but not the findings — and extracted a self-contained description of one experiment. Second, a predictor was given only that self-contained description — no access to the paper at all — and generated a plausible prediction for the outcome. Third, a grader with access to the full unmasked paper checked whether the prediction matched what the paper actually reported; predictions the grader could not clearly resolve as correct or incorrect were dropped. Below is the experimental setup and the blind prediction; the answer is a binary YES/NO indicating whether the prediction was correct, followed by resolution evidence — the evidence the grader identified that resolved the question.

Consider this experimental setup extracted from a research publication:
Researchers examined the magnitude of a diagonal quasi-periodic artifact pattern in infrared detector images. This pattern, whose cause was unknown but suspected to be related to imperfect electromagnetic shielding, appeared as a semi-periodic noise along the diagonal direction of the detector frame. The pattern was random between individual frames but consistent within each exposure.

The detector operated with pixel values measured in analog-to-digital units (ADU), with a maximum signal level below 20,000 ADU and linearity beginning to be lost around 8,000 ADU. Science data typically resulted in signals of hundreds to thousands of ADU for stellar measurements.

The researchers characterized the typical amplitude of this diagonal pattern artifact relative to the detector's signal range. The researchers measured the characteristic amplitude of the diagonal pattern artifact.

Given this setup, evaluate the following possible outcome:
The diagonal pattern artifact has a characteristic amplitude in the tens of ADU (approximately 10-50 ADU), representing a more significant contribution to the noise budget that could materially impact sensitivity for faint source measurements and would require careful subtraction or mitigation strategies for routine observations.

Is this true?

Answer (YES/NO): NO